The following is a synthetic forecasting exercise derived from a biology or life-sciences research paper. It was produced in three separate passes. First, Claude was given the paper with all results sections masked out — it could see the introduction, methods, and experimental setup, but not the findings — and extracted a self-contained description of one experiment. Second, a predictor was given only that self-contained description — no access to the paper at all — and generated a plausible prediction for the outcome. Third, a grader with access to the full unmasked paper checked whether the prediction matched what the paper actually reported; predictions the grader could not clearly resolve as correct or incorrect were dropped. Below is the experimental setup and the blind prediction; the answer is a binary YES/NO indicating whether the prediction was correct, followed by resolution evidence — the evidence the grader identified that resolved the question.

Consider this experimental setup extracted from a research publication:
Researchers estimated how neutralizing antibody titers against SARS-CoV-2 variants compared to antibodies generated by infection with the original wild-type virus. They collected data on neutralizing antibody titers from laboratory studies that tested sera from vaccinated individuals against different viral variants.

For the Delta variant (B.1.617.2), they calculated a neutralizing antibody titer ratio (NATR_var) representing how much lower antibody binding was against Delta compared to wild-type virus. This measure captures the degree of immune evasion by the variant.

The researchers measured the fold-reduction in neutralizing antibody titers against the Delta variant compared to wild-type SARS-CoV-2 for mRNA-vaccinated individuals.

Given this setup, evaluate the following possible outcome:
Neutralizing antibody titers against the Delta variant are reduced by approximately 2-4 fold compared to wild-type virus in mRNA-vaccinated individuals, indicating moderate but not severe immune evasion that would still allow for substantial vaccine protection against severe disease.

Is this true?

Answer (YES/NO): YES